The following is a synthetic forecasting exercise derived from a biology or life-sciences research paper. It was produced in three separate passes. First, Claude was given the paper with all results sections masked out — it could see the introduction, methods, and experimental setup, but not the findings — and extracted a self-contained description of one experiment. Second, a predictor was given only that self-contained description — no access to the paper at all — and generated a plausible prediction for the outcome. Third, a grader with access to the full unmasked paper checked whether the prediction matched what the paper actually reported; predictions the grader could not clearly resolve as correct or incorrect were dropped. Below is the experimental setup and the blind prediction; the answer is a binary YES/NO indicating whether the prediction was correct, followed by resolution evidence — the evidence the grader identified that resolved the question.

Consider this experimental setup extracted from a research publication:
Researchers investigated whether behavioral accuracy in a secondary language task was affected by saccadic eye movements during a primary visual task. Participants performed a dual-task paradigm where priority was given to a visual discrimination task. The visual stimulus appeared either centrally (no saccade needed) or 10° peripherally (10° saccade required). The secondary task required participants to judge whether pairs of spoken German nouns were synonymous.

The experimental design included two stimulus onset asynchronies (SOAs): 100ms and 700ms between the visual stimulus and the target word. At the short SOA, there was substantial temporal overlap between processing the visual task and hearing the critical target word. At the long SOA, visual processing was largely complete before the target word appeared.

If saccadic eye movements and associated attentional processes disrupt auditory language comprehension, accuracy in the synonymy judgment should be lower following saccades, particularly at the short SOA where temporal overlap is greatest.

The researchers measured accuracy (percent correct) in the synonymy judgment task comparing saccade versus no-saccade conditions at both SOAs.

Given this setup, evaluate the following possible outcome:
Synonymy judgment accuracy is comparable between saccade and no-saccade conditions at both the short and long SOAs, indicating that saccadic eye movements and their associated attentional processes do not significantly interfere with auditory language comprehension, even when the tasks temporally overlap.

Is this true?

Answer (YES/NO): NO